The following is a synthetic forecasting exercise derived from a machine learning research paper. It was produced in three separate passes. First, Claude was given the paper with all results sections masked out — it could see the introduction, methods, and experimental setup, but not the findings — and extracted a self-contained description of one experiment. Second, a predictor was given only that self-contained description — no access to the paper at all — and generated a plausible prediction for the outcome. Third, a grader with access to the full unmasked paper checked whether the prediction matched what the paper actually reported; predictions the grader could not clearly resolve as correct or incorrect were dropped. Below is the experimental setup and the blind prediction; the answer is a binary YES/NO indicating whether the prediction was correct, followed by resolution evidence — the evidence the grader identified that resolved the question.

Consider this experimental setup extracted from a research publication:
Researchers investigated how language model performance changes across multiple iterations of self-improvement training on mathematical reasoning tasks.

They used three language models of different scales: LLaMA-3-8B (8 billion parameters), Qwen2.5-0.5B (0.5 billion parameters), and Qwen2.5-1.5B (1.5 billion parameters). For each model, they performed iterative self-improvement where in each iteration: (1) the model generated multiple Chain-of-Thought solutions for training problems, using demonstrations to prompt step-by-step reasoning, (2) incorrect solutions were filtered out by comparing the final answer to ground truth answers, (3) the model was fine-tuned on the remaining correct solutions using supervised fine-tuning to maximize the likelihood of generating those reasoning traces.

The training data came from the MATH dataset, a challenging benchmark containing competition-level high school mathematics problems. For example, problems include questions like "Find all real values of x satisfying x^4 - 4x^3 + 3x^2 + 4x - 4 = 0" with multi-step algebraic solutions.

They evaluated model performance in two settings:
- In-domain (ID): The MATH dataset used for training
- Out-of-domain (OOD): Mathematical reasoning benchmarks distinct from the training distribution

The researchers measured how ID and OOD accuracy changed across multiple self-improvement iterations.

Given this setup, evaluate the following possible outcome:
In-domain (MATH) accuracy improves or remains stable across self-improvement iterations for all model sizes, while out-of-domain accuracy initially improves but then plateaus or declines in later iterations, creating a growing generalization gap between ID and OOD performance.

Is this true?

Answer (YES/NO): NO